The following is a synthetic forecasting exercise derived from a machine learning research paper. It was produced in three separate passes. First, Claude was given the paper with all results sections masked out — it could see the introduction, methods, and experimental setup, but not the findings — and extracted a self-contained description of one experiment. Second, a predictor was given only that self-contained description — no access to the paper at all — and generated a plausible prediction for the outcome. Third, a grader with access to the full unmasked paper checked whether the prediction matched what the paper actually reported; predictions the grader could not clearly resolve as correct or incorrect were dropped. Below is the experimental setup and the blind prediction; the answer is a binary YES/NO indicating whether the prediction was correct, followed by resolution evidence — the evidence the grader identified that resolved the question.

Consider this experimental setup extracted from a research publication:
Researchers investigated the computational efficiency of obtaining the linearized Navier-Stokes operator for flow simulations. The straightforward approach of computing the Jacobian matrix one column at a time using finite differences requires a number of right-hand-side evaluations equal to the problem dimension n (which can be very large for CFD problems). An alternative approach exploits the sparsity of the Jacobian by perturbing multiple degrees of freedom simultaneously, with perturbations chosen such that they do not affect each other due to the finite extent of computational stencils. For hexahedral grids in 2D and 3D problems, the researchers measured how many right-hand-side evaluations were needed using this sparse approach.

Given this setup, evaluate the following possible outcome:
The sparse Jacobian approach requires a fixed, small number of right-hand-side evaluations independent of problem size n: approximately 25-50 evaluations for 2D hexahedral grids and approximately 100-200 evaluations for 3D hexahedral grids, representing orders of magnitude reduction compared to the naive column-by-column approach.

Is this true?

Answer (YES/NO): NO